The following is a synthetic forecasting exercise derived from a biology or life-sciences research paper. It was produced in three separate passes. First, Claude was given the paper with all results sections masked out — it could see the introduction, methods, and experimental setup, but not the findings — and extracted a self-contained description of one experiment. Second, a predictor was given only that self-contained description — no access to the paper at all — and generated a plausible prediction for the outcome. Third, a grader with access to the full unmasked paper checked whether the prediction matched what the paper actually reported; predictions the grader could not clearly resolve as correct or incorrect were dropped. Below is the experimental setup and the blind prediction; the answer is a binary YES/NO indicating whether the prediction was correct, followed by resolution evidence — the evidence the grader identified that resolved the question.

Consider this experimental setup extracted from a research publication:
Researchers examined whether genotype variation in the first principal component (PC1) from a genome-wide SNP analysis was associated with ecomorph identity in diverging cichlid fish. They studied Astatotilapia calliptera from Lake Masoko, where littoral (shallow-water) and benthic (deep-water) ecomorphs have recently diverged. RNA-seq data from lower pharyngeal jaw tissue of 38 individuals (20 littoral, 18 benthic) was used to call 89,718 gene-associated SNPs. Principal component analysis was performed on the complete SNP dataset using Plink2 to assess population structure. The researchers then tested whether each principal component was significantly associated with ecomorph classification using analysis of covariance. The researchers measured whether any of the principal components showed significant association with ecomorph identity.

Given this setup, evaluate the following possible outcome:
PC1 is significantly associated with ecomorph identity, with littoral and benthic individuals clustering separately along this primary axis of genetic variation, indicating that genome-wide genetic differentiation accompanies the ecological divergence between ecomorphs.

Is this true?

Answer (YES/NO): YES